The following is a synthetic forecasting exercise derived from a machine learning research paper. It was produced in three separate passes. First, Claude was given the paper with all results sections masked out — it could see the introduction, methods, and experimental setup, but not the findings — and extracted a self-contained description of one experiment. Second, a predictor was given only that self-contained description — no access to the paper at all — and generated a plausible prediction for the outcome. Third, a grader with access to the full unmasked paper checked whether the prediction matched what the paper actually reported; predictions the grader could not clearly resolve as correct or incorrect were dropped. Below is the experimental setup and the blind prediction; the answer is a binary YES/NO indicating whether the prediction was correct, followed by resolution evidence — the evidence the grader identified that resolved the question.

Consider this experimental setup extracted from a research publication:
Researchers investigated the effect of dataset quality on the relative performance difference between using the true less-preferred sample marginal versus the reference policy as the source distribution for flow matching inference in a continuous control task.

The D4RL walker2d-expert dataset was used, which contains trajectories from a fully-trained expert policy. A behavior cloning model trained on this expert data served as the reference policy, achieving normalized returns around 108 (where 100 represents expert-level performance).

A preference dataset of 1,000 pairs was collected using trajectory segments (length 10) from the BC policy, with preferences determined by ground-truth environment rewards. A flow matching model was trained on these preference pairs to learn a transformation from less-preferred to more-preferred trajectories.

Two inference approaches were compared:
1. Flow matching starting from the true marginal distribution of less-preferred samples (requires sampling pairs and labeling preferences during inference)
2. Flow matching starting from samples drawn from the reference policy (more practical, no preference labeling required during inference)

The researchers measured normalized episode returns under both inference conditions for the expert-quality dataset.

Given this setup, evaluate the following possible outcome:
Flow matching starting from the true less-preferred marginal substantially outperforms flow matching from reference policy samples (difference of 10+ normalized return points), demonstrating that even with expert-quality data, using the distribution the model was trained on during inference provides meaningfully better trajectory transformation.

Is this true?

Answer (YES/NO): NO